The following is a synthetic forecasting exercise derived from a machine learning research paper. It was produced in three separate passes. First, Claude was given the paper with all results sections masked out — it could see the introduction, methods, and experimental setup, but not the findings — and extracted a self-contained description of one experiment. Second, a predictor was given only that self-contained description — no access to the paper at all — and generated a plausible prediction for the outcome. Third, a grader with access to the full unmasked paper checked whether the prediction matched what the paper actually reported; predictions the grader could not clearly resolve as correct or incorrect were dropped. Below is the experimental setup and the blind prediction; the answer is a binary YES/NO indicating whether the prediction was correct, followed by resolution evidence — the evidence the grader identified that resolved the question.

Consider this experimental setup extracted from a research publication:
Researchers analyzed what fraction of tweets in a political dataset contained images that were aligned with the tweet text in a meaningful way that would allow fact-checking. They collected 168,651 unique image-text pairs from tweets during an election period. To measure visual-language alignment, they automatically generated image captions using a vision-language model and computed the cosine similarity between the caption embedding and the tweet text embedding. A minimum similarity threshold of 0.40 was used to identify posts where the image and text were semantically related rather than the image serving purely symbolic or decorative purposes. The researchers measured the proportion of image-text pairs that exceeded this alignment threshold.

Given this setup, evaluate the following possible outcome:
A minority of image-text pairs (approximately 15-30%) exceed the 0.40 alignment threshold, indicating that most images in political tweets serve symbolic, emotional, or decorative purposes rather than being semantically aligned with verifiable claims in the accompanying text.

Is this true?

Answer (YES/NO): NO